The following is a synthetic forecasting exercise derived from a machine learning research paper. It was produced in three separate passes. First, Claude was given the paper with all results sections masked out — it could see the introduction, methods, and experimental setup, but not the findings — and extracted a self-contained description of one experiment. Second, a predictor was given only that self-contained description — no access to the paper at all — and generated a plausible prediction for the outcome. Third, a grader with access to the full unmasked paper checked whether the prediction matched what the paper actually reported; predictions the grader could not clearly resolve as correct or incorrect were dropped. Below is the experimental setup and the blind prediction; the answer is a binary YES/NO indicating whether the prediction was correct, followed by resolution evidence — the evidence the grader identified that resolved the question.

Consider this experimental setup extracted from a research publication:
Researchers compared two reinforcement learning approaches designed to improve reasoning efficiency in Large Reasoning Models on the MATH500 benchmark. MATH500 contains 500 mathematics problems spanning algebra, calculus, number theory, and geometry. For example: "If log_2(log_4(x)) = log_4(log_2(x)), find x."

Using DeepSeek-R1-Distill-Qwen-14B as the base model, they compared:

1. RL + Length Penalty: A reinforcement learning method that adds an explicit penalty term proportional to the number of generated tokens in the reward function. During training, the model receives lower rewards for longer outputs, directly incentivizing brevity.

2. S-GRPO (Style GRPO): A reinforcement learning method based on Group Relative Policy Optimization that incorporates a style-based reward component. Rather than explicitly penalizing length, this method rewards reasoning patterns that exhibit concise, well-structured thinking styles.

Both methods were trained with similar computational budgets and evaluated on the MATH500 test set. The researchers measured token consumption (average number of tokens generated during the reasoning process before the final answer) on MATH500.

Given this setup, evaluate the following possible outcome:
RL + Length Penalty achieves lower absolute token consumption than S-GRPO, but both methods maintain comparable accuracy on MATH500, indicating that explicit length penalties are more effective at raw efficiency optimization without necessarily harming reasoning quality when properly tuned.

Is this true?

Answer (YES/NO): NO